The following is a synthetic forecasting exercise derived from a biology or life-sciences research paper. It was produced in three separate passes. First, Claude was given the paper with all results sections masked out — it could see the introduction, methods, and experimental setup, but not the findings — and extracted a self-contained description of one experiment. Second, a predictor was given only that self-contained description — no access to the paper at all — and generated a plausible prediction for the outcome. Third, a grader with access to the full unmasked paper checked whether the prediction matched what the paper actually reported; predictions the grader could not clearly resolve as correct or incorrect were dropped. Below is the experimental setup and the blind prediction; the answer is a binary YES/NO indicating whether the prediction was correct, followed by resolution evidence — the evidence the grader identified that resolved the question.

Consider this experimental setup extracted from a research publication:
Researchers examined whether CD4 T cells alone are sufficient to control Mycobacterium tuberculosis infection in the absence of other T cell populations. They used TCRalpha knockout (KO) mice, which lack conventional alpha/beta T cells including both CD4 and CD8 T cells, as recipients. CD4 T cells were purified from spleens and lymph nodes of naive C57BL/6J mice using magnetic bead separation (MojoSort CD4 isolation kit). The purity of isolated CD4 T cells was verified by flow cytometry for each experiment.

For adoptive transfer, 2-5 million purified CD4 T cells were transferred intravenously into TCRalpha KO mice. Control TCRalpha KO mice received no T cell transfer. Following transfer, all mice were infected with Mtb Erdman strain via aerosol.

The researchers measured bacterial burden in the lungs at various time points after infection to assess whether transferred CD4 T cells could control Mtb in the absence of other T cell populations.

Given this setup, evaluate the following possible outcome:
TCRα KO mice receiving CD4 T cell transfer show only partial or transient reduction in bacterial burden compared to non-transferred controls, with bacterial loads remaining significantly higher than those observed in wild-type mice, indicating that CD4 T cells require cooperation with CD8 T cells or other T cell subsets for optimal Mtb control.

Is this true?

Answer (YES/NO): NO